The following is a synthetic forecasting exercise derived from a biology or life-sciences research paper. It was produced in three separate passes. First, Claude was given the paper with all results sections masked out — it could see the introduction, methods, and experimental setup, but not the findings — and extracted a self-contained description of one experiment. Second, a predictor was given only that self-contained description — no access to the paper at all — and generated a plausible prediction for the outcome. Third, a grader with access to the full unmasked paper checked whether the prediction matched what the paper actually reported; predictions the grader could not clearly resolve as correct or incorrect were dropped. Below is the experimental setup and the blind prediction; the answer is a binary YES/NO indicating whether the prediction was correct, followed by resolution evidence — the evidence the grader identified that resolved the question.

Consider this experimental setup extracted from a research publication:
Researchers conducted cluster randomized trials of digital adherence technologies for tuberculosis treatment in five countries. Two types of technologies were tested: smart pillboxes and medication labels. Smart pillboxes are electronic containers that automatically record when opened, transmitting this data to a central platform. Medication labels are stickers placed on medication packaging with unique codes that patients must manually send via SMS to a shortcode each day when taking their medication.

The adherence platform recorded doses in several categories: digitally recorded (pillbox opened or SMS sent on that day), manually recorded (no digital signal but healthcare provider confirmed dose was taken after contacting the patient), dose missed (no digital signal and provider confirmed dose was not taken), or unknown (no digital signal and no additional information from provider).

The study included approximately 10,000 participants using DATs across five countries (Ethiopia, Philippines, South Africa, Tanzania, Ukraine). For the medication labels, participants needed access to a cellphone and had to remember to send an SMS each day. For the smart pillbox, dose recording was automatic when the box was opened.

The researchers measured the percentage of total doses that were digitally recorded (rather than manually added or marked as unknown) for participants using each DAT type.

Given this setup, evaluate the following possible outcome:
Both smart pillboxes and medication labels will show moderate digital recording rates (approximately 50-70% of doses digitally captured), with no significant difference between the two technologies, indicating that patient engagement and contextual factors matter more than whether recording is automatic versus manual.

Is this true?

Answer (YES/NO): NO